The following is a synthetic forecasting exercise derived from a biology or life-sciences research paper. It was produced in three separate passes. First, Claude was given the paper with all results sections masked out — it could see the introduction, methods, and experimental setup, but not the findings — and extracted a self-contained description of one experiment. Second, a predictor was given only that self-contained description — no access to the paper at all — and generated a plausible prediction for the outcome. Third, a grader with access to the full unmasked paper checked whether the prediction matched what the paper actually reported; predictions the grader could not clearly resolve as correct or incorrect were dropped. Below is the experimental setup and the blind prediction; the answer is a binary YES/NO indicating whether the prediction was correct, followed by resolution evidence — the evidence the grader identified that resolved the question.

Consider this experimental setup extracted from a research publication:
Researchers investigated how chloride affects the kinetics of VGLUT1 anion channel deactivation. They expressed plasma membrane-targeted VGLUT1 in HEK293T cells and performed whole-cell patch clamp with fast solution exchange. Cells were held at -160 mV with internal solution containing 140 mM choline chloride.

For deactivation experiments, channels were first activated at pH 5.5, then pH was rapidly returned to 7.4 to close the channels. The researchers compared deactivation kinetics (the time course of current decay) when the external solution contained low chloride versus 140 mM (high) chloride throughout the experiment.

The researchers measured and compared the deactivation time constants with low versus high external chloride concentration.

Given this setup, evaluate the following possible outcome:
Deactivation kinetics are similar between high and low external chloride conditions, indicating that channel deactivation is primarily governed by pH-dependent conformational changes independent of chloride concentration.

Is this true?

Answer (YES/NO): NO